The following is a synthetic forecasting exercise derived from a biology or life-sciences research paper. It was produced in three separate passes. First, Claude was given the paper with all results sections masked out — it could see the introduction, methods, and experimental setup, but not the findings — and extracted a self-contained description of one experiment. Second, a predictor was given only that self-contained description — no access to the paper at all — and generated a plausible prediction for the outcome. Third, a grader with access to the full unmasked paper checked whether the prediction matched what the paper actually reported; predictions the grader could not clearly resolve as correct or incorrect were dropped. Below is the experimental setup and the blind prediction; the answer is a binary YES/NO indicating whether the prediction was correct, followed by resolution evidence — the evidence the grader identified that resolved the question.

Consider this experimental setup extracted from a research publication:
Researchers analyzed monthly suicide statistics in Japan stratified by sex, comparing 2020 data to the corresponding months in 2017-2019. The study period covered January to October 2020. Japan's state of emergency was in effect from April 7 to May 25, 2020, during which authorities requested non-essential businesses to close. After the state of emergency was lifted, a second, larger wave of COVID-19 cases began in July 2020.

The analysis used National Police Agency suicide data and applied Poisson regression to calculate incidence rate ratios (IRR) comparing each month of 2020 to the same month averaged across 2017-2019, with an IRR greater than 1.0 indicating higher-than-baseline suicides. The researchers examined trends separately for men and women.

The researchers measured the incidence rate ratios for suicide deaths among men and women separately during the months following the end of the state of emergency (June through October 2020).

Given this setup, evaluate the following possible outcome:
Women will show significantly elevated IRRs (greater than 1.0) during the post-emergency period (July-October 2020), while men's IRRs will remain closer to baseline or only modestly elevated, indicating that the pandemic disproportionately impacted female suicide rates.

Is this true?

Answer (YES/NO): YES